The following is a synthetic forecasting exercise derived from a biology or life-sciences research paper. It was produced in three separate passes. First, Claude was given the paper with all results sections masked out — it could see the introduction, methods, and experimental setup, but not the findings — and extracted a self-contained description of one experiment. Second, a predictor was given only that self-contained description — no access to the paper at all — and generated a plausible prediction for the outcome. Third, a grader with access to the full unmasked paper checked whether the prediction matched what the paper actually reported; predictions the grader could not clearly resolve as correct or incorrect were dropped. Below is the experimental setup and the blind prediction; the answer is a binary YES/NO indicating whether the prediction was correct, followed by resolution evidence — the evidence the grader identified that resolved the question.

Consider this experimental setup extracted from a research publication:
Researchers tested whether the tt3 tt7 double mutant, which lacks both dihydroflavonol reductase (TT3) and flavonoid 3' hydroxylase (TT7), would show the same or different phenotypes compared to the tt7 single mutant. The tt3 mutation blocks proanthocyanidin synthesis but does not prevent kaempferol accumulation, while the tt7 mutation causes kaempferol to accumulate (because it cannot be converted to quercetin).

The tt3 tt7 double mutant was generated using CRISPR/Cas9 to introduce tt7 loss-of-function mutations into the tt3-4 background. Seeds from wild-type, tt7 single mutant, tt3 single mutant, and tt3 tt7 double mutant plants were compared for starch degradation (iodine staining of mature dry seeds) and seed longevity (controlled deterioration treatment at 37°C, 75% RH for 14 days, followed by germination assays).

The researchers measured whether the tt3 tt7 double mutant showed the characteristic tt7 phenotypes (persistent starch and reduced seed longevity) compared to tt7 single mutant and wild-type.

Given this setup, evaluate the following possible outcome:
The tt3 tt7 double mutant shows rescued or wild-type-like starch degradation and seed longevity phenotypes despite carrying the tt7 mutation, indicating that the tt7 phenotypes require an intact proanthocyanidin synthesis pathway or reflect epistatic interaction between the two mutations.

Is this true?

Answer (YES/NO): NO